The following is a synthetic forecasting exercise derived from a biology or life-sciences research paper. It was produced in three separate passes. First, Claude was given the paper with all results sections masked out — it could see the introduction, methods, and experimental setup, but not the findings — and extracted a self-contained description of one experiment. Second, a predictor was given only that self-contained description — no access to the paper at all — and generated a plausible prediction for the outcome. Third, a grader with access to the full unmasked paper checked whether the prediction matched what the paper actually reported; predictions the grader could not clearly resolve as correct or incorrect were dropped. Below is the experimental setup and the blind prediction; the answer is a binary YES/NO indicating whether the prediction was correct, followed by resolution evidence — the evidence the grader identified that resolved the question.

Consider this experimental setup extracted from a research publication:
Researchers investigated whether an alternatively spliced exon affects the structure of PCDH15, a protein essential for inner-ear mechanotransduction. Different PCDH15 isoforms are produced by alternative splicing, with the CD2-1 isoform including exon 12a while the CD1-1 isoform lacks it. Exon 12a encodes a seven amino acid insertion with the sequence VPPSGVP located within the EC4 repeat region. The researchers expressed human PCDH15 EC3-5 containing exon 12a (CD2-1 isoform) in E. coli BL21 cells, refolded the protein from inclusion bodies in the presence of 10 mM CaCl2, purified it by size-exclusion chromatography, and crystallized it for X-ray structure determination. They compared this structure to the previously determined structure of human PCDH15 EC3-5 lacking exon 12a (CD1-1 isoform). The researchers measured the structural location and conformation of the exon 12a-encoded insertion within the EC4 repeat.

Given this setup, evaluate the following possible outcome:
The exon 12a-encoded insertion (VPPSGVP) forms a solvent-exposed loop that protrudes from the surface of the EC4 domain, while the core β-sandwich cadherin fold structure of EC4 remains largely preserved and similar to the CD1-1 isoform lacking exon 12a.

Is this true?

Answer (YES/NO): YES